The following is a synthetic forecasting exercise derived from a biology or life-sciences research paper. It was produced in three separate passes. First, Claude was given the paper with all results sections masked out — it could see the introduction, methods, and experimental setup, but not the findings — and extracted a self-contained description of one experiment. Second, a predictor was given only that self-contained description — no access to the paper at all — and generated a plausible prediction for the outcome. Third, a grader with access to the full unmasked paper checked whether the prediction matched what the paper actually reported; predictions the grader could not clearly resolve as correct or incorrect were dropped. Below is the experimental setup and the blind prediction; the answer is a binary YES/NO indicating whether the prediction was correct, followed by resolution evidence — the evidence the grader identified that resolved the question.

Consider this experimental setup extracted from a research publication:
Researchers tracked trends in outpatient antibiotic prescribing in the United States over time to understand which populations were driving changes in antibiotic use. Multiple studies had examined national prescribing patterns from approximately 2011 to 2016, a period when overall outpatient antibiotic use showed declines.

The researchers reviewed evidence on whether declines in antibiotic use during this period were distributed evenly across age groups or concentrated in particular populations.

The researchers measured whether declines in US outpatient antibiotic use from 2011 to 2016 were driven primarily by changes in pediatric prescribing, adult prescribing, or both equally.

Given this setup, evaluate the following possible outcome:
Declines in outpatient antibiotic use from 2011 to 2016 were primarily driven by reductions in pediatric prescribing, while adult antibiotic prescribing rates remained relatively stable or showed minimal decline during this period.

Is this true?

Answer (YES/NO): YES